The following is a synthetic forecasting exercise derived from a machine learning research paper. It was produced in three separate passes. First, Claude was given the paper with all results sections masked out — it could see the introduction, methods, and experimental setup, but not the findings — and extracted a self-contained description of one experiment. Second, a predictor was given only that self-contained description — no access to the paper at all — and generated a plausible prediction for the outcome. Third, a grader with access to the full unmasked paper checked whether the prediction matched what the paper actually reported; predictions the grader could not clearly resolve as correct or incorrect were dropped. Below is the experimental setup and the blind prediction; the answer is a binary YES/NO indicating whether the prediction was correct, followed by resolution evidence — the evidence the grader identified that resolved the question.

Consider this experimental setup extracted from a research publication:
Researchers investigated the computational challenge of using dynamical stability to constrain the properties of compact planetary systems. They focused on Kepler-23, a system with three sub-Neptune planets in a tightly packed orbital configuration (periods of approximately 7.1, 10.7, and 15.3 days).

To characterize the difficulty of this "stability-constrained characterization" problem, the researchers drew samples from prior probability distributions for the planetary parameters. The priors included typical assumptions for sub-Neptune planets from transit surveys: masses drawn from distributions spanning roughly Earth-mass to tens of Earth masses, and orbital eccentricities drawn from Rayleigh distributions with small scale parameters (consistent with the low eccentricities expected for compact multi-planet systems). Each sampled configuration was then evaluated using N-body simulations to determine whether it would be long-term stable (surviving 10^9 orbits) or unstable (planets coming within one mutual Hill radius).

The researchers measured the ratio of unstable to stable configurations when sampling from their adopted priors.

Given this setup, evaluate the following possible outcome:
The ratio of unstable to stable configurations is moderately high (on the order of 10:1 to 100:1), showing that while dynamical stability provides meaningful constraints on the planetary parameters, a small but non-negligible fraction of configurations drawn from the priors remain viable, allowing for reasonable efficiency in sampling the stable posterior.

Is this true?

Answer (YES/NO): NO